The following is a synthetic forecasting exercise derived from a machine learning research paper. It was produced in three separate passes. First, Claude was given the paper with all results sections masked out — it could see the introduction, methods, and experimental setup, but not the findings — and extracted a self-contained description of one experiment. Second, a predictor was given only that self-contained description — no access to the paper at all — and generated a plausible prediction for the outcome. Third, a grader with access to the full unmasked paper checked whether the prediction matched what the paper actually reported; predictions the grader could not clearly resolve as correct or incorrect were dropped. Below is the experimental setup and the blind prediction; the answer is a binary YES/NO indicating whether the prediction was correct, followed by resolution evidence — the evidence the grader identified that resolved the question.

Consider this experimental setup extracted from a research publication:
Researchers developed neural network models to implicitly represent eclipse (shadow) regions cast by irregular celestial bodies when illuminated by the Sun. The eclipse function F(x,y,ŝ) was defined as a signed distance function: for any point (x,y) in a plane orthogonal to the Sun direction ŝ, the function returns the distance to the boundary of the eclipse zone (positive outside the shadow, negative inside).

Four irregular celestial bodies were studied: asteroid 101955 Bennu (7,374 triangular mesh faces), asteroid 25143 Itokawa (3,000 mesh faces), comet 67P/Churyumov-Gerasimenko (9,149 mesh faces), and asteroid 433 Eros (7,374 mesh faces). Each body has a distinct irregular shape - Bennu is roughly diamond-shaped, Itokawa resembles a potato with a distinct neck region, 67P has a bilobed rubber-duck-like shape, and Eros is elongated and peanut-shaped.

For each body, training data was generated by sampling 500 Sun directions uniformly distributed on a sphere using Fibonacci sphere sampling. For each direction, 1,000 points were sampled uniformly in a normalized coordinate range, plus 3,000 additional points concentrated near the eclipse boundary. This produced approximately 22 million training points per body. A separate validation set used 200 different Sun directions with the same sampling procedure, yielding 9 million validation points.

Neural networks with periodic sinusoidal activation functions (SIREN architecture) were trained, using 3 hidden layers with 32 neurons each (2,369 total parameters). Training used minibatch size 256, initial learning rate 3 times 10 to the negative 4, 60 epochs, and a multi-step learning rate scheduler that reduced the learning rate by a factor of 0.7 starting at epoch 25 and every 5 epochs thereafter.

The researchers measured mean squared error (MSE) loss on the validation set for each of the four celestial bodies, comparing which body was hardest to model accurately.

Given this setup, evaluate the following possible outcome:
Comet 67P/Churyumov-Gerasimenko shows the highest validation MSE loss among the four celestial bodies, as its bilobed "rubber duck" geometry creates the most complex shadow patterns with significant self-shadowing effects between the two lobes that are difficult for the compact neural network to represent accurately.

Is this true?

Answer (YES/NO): YES